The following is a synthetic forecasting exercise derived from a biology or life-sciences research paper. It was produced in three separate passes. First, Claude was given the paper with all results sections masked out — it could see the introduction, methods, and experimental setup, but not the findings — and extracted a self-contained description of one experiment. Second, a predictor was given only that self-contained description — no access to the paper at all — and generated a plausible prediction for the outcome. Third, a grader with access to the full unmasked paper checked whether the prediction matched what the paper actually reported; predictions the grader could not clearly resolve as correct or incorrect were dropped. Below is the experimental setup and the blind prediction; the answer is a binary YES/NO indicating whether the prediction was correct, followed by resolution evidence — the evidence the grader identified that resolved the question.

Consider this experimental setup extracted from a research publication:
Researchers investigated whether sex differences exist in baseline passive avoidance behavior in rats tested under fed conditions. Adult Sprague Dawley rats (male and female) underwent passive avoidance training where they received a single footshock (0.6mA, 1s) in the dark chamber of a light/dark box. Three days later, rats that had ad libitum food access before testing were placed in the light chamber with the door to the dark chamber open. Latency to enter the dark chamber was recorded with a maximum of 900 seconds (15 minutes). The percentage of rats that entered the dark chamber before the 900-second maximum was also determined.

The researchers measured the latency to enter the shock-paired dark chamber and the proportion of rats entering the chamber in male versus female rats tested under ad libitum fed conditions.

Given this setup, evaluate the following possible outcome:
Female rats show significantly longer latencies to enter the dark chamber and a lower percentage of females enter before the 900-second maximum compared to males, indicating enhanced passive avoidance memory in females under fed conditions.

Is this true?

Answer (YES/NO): NO